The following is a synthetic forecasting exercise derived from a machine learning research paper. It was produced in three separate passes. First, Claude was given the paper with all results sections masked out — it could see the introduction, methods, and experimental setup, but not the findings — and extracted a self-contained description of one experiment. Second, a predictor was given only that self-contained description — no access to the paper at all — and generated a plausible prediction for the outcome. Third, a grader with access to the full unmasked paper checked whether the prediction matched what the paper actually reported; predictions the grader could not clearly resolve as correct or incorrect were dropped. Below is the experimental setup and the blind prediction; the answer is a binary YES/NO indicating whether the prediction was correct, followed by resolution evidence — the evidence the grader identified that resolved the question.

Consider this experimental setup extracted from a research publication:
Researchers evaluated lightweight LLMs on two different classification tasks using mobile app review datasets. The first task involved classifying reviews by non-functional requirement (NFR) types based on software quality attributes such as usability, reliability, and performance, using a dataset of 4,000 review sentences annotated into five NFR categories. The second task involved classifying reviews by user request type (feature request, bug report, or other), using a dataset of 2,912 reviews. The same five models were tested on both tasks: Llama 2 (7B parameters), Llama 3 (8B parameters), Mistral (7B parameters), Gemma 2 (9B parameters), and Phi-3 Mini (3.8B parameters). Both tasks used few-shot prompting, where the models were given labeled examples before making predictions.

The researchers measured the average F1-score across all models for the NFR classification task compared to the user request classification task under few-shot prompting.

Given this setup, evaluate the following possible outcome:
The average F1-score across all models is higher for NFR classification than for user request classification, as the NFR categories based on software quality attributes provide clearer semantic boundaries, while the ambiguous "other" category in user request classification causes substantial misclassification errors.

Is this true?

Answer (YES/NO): NO